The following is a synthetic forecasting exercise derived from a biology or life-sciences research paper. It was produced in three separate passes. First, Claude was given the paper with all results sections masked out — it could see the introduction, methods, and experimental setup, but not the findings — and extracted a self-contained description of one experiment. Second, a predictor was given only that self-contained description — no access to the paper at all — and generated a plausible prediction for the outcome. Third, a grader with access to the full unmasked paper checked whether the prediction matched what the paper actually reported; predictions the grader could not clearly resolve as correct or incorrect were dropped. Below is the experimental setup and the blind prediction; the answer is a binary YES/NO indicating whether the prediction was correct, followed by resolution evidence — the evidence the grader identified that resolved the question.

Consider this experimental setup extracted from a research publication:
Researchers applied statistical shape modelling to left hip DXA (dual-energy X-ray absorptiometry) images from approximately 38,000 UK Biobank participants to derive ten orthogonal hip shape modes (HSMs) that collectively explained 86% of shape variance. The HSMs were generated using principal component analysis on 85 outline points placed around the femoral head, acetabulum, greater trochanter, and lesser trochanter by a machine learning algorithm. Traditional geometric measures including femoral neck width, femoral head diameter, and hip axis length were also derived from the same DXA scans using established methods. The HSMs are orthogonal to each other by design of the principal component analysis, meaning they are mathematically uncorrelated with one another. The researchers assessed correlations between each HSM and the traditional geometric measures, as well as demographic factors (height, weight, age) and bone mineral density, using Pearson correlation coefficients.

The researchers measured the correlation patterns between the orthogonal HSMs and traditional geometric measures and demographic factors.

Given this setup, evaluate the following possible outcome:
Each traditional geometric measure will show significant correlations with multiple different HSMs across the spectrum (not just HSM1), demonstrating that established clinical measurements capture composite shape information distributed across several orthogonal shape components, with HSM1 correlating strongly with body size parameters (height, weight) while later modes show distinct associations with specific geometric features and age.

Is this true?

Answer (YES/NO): NO